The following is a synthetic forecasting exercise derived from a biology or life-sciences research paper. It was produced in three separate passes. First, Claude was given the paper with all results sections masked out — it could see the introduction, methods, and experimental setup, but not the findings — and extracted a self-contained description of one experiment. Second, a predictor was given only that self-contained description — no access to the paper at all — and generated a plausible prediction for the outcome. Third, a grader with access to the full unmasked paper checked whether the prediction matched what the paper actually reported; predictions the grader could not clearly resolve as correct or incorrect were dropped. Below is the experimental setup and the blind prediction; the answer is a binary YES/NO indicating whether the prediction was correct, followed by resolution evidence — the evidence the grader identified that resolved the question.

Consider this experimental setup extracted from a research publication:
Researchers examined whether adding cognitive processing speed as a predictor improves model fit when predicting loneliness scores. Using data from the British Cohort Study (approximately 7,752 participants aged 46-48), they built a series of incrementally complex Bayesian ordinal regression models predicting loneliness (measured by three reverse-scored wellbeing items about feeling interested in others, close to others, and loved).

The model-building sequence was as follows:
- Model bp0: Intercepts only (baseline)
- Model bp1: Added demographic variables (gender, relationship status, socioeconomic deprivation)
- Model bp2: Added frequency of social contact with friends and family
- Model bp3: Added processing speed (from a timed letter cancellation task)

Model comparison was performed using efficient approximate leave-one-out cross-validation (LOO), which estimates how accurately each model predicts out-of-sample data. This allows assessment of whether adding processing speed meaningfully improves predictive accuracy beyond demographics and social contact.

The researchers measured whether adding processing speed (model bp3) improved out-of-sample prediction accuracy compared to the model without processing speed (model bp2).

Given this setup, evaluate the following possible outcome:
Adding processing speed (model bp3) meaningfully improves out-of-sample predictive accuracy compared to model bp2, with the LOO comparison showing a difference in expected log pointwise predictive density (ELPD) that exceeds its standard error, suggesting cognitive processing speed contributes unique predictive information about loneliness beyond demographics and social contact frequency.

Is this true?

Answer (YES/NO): NO